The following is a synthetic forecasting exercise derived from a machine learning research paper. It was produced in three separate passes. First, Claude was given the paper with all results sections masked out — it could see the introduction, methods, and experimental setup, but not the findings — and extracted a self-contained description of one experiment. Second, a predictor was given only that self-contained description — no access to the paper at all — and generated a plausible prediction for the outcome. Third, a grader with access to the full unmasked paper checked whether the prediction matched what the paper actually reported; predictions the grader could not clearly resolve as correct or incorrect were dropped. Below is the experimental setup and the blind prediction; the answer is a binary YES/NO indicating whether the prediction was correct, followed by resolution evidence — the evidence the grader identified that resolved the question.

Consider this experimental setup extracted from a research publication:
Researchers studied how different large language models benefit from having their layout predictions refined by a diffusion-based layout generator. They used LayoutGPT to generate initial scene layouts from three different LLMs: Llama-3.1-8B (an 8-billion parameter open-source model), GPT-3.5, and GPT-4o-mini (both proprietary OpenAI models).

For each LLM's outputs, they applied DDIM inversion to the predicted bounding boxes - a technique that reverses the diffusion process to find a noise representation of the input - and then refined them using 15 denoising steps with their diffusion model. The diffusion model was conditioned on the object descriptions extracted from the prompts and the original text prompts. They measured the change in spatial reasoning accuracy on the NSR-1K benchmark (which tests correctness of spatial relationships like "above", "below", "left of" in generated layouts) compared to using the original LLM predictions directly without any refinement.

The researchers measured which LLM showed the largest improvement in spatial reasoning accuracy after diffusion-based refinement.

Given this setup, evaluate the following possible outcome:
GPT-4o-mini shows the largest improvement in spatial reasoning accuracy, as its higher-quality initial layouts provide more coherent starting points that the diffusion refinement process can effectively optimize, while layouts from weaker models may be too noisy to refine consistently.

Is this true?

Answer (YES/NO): NO